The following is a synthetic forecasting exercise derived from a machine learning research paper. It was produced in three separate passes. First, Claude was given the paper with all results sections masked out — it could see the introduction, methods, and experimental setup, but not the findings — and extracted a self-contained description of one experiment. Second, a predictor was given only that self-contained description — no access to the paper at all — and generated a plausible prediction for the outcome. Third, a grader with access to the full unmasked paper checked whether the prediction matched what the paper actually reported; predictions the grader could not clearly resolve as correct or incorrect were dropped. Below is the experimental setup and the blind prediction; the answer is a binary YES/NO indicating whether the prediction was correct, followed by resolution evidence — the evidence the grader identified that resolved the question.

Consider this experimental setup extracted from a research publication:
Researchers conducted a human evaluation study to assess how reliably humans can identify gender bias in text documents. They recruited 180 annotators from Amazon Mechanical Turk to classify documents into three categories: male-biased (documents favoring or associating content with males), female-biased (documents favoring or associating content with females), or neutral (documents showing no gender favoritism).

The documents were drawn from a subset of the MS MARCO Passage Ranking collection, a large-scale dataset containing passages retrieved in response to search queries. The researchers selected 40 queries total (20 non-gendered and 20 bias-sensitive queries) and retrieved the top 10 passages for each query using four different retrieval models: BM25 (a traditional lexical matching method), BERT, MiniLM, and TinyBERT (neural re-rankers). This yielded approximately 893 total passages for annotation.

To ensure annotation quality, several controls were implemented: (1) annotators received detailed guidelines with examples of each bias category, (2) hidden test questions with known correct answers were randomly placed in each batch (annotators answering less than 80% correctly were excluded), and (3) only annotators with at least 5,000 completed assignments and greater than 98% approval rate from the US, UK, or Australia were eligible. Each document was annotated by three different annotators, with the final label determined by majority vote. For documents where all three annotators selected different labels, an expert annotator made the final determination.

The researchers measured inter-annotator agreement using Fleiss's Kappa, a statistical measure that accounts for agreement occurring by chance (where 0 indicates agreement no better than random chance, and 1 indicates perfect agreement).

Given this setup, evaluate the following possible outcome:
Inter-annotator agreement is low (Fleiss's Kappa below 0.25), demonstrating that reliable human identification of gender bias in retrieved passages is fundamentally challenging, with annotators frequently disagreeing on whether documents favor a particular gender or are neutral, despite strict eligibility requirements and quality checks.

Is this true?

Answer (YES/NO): NO